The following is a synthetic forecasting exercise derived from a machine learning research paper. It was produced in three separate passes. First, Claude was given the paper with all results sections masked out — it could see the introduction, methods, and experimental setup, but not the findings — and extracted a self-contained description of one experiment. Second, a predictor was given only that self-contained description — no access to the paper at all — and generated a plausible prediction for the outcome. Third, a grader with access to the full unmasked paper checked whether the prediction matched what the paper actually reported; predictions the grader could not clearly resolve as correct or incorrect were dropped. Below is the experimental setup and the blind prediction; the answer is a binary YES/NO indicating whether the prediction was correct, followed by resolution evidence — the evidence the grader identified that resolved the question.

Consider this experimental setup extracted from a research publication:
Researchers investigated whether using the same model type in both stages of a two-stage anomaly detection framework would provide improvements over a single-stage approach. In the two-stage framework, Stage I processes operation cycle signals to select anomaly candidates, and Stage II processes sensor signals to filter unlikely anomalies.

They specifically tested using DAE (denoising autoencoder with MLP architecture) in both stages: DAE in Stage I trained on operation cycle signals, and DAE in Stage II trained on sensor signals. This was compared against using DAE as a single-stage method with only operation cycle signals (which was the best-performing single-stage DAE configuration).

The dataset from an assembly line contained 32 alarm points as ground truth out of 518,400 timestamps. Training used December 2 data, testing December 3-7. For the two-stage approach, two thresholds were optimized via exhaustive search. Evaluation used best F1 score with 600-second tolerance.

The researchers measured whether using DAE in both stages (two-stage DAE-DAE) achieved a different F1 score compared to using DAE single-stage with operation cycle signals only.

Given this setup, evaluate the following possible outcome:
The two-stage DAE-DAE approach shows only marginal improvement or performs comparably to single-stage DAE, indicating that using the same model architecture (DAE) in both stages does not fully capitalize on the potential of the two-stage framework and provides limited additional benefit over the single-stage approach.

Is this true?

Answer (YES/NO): YES